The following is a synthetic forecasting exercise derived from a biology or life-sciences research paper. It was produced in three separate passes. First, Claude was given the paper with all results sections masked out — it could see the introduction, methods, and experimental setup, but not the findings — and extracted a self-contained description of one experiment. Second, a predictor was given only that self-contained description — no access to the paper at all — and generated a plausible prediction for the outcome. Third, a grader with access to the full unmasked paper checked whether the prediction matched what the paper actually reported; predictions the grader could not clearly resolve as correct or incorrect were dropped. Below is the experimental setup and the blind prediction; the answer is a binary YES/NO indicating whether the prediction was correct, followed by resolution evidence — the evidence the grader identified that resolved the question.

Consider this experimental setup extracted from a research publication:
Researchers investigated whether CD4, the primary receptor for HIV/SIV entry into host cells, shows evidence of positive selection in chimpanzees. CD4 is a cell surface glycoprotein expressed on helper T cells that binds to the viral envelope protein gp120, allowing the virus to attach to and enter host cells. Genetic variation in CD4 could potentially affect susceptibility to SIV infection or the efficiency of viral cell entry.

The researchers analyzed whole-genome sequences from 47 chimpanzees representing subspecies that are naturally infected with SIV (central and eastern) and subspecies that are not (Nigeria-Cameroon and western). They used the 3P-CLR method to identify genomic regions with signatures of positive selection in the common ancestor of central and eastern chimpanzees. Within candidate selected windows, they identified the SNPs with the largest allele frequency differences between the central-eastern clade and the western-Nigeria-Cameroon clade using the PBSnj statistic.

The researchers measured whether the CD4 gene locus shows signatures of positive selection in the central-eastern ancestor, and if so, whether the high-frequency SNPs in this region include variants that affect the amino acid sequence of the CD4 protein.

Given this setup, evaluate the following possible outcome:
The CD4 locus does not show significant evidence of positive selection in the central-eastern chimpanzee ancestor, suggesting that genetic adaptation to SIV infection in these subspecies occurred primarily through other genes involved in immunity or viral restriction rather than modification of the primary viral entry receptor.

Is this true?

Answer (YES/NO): NO